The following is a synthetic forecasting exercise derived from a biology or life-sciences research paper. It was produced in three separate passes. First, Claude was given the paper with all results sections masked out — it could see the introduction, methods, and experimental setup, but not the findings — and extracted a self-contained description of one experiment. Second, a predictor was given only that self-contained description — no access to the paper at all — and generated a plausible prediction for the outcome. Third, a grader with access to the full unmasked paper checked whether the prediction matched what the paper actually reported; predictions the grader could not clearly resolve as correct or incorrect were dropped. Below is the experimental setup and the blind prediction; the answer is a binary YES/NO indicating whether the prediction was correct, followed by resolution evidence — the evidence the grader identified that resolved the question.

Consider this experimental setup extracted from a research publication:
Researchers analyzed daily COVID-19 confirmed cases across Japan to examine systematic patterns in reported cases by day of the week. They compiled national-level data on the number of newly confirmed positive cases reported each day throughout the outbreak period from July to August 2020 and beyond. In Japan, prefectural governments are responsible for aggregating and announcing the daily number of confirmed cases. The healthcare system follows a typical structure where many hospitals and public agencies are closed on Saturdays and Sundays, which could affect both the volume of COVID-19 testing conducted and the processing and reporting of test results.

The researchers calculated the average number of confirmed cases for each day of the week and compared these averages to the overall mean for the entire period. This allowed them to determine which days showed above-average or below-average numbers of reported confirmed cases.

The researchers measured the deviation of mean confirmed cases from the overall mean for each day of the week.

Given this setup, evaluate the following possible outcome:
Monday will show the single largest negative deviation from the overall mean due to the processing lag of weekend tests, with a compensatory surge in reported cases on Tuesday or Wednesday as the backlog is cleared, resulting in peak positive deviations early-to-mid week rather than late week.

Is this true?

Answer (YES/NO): NO